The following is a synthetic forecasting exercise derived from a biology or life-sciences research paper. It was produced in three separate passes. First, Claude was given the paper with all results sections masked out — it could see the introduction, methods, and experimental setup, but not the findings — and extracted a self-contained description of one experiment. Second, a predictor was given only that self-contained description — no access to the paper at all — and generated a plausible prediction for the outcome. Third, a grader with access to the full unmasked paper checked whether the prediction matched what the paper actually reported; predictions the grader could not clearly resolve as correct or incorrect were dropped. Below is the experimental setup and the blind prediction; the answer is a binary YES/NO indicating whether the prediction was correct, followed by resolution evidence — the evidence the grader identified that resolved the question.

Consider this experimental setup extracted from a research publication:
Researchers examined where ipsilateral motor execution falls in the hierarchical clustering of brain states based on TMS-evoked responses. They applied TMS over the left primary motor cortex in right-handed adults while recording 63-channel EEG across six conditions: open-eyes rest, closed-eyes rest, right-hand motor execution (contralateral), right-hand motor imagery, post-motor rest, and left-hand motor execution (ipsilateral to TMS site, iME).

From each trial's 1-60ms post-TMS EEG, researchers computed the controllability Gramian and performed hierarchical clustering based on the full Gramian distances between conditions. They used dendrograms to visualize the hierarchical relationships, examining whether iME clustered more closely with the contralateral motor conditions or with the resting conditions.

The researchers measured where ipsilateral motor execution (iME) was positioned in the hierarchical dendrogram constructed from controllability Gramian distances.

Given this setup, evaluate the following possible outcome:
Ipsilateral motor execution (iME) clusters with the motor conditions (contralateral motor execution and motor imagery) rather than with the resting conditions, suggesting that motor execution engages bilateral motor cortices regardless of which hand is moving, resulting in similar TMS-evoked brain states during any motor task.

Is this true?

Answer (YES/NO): YES